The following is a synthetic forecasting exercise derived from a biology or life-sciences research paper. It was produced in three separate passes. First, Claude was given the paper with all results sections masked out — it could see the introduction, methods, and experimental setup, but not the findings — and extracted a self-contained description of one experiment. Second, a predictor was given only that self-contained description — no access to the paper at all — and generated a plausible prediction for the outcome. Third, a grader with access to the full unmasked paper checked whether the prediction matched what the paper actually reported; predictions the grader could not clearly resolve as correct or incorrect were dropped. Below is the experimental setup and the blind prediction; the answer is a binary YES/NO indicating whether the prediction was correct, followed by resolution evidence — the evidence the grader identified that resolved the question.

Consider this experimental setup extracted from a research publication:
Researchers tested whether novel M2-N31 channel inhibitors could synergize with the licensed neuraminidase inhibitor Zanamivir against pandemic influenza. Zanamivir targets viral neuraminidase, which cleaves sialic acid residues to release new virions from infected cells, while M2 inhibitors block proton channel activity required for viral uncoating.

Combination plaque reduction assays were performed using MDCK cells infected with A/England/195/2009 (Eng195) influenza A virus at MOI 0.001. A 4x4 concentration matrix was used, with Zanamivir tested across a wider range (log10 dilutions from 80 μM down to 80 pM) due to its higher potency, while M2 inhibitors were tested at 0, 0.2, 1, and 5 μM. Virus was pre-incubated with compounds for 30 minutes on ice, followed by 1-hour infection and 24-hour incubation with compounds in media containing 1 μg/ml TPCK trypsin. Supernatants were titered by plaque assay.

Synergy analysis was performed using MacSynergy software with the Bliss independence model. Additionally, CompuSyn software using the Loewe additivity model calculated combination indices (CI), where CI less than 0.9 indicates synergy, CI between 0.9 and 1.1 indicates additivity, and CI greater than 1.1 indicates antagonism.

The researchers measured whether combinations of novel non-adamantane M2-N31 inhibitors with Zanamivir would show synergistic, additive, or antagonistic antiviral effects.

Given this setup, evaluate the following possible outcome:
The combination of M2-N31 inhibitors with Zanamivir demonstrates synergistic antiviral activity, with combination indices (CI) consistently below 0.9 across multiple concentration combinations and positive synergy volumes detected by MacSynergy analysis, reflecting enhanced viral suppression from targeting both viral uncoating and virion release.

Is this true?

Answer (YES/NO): YES